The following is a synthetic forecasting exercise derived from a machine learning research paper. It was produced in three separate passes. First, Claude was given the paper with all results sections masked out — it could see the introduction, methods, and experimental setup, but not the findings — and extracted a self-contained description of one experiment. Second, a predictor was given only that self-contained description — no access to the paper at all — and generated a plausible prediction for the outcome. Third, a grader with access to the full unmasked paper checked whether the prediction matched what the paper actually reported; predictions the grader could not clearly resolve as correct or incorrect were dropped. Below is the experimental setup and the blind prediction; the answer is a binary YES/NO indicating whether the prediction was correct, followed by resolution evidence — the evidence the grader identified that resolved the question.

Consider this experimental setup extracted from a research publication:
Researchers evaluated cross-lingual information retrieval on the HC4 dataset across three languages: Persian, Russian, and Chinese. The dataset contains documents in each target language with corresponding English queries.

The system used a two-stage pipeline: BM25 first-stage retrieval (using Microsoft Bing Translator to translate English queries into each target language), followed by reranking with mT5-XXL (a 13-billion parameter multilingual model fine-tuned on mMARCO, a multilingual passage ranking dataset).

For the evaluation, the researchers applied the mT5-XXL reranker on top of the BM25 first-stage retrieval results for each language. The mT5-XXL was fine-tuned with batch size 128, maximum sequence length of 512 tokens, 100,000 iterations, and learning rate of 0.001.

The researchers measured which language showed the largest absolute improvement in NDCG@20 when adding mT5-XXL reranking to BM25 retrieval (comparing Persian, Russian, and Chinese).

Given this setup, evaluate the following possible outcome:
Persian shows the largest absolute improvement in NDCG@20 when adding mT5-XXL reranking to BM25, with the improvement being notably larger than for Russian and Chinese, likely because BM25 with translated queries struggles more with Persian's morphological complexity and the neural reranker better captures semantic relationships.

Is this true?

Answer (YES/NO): NO